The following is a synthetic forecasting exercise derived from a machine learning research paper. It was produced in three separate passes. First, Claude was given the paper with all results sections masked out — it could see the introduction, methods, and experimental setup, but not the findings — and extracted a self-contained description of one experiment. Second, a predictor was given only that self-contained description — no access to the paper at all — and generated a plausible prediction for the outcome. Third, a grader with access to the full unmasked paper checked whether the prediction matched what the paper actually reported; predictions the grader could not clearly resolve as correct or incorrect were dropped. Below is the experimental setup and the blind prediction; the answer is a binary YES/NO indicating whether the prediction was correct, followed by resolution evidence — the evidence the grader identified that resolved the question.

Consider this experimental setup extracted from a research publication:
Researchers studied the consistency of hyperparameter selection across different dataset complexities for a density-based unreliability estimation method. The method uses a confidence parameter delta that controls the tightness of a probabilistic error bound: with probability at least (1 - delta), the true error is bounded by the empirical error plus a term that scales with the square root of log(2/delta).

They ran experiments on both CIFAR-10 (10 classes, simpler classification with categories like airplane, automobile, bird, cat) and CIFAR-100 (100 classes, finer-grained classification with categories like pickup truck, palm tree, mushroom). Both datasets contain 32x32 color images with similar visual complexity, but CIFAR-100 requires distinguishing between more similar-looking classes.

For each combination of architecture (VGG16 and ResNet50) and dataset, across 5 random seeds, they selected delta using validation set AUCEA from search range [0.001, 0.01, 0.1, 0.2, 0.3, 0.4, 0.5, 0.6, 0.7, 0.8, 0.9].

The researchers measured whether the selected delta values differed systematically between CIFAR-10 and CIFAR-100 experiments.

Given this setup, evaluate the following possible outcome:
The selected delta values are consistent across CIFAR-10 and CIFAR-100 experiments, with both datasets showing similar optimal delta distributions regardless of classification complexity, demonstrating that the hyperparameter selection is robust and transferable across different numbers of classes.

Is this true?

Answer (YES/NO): YES